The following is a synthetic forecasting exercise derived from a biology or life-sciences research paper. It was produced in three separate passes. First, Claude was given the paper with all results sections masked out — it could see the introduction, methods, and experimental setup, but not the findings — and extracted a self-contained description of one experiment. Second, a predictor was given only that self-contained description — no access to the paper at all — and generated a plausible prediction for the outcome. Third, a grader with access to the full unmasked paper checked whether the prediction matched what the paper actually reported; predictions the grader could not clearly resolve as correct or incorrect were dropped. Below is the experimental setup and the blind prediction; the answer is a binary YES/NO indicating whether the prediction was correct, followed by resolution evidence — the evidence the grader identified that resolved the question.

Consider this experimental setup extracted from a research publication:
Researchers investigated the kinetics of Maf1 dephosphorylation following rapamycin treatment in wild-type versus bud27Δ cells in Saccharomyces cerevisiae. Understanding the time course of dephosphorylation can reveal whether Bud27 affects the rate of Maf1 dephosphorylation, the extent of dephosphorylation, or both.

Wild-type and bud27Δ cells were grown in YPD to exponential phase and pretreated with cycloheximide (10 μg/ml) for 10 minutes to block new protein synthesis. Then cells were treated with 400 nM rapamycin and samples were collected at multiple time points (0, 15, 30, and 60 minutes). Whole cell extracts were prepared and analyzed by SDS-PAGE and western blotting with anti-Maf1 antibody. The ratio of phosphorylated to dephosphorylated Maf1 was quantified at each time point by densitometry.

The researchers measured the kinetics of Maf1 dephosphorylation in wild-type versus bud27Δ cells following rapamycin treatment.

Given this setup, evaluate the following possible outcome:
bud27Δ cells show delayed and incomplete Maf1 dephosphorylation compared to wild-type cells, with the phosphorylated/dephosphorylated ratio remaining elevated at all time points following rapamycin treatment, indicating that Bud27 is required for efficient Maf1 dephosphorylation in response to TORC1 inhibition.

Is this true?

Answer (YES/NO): YES